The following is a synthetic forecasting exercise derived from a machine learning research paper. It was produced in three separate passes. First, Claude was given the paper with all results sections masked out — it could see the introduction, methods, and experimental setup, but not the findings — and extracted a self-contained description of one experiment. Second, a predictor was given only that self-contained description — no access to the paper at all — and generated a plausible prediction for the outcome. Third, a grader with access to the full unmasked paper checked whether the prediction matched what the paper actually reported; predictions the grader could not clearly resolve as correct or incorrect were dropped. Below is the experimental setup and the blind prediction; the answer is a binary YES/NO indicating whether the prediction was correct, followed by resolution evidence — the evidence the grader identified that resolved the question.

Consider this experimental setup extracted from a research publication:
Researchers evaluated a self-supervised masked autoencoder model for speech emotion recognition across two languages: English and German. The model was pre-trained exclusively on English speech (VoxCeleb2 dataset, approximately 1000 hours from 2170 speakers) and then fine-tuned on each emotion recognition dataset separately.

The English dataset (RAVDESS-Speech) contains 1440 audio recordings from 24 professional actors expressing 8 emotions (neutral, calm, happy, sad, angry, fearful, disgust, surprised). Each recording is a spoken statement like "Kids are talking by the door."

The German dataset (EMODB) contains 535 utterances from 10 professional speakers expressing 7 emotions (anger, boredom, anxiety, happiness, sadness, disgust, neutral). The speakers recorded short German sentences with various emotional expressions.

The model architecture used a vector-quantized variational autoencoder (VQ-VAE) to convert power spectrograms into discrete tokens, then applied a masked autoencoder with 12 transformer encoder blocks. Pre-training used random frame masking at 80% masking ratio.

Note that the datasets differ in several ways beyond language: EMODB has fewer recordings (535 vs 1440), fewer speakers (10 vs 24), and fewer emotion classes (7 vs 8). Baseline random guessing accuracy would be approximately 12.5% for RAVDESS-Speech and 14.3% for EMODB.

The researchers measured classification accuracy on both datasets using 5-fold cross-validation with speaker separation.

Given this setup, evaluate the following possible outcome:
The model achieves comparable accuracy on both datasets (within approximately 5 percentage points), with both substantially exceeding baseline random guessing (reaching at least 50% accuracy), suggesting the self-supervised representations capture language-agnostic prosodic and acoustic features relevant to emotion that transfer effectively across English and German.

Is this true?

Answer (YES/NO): NO